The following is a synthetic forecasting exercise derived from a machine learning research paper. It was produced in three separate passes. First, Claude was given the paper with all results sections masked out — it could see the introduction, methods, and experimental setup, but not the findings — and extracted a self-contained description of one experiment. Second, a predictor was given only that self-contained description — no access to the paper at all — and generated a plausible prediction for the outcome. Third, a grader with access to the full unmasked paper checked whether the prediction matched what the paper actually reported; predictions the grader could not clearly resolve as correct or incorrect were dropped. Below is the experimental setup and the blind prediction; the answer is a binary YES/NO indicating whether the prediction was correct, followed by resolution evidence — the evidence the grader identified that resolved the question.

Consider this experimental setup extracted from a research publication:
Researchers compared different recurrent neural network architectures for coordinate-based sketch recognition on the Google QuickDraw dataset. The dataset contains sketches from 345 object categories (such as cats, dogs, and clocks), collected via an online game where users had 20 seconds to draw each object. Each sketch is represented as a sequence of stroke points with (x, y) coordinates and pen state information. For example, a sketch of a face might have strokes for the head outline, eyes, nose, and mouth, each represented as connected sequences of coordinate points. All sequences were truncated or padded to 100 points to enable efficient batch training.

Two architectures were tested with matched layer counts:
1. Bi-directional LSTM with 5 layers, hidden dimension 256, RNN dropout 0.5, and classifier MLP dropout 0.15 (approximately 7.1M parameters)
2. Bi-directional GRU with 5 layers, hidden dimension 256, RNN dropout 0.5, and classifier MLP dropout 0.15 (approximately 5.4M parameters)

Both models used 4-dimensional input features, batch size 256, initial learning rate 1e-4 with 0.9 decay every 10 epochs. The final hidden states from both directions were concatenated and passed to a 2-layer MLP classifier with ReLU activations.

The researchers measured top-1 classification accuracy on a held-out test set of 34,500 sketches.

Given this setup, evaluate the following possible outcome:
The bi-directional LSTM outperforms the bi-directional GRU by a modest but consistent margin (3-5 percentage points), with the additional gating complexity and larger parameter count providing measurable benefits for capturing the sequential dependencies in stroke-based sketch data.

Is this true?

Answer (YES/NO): NO